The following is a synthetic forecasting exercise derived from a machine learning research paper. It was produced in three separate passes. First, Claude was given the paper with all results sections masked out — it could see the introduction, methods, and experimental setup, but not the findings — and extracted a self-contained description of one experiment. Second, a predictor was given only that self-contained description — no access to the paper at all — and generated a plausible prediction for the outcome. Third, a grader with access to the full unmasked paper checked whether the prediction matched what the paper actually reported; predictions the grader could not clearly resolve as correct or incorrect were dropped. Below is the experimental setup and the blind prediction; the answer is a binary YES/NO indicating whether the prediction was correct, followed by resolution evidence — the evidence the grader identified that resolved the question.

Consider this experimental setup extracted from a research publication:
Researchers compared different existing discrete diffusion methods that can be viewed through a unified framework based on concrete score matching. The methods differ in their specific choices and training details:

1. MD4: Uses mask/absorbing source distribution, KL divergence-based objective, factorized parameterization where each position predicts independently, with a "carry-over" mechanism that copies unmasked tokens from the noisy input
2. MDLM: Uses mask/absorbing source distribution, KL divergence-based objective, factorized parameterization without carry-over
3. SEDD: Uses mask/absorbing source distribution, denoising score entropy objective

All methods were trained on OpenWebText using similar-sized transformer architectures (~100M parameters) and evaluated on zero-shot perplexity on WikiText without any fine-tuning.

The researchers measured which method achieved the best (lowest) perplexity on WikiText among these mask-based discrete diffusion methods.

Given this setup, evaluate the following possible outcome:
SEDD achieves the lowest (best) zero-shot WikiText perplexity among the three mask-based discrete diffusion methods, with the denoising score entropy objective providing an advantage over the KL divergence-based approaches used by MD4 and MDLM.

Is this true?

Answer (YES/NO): NO